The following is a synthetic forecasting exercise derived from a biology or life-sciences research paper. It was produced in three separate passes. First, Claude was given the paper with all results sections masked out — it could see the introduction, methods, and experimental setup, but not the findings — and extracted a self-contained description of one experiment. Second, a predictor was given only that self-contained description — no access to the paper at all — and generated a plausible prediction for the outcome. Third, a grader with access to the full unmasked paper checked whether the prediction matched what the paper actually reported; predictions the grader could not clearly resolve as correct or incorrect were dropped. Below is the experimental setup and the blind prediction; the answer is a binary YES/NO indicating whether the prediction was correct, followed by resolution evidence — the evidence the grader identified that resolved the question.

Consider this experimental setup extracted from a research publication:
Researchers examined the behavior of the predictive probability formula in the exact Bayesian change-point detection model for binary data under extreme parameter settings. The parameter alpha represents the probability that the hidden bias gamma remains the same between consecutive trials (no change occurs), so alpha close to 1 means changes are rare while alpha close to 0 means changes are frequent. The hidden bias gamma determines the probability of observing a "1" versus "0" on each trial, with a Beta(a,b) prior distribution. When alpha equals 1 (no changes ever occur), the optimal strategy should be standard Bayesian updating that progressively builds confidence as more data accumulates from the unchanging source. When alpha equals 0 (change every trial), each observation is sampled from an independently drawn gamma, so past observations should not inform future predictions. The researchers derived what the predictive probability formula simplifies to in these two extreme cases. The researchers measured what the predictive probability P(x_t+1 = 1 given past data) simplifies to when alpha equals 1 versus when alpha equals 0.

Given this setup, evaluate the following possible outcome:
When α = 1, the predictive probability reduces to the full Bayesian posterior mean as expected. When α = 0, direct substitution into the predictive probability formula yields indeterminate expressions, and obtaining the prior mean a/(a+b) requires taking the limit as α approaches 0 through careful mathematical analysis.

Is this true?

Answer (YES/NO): NO